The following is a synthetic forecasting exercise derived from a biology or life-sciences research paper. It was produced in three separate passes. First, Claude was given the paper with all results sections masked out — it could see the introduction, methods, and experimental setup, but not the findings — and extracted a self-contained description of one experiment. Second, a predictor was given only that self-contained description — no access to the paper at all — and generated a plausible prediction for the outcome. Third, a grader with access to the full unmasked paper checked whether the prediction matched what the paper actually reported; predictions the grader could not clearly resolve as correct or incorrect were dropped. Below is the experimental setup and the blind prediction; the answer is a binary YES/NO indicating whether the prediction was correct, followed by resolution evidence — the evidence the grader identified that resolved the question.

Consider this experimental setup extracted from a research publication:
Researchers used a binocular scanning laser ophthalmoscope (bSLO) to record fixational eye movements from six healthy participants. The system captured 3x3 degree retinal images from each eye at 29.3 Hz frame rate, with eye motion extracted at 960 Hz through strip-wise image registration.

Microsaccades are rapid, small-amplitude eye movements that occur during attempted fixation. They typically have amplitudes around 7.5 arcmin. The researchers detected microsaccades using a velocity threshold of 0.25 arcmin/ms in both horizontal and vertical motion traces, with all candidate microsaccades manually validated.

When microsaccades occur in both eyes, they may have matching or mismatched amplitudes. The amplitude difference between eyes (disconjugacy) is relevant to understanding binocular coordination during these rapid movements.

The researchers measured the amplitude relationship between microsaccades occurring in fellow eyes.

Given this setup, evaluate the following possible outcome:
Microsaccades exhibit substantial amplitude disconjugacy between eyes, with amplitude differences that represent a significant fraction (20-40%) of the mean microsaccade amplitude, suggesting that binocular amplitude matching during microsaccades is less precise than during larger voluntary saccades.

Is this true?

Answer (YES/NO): NO